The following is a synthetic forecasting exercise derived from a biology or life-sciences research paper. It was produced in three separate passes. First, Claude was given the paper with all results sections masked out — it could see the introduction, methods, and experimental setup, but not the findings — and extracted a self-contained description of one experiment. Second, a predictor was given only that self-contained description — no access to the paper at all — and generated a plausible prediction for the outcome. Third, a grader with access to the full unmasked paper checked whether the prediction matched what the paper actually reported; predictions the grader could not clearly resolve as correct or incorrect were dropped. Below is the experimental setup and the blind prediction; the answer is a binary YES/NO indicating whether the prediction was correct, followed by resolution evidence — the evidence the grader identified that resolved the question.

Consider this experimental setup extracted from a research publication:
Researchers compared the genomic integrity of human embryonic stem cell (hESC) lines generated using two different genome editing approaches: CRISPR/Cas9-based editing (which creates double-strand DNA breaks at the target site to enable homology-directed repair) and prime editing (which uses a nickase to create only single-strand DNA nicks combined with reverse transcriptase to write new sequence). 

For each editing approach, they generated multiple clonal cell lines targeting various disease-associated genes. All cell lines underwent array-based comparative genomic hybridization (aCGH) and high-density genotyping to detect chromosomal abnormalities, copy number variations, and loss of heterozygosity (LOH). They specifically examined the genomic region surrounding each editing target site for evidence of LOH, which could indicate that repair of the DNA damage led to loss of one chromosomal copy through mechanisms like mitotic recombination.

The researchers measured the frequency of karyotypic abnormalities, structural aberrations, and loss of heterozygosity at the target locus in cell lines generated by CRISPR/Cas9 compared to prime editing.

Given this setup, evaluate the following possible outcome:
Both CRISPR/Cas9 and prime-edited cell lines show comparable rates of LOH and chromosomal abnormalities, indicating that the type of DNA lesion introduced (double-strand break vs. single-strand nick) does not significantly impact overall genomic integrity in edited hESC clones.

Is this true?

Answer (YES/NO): NO